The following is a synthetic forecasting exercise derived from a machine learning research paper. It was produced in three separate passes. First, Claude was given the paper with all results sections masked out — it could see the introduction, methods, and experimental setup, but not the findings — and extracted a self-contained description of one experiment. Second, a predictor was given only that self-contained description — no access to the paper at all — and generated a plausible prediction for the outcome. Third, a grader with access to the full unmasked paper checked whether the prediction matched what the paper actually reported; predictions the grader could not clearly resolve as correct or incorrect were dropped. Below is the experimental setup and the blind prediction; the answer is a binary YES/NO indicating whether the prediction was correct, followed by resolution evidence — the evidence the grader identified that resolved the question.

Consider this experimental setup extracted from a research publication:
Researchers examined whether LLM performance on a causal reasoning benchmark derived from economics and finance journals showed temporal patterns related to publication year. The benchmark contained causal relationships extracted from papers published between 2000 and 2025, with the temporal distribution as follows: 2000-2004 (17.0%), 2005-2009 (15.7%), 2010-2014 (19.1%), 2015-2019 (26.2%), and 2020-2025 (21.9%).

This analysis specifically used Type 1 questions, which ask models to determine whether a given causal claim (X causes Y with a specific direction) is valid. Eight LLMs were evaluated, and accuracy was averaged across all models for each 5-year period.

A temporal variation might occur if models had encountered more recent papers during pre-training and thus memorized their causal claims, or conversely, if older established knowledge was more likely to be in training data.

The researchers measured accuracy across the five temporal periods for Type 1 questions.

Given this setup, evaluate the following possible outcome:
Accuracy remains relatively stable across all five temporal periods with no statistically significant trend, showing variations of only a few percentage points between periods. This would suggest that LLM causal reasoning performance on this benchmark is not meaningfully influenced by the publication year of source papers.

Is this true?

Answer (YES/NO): YES